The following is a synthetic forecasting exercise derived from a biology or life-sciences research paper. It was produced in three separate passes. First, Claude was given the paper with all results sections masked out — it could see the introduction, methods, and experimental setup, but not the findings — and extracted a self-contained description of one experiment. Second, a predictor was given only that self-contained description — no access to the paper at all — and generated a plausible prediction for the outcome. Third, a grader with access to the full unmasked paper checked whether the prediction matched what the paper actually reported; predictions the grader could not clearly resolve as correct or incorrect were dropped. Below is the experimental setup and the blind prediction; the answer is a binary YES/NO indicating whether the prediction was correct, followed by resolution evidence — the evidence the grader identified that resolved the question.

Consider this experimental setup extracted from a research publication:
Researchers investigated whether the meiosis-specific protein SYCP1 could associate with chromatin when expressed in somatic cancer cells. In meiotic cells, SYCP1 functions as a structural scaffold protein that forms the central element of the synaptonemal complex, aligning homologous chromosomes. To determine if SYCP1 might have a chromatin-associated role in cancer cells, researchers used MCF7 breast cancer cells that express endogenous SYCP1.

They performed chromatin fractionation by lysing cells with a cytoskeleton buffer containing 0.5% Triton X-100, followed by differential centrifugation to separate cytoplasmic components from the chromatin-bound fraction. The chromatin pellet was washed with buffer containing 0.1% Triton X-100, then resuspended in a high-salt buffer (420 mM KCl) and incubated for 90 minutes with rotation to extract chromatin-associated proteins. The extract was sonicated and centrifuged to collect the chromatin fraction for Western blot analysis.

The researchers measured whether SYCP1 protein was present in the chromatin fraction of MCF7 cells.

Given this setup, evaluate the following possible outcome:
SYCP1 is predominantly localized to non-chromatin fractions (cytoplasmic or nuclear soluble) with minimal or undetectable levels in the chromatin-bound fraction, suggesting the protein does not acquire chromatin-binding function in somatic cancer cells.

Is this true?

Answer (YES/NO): NO